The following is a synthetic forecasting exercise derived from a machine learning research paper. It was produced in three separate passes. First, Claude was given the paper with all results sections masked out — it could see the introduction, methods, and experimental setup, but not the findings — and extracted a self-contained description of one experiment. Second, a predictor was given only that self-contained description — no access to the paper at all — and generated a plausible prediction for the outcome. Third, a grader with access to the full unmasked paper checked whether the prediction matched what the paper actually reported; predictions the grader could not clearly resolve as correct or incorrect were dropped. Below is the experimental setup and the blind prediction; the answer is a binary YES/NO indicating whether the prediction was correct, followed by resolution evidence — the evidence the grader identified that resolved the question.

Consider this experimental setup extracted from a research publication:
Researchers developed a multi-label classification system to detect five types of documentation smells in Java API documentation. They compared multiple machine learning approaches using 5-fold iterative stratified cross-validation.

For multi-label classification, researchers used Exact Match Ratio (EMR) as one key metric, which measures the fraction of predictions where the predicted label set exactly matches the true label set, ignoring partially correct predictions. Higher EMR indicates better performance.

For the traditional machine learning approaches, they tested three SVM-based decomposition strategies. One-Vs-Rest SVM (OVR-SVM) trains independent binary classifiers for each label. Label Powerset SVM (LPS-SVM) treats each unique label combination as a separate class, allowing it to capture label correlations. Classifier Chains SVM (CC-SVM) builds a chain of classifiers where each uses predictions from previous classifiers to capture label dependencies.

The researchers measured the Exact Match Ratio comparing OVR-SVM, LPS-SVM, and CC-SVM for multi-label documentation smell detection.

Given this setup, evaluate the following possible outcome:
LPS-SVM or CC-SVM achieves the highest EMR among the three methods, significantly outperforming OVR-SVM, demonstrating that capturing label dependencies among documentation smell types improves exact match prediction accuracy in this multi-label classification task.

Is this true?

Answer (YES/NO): NO